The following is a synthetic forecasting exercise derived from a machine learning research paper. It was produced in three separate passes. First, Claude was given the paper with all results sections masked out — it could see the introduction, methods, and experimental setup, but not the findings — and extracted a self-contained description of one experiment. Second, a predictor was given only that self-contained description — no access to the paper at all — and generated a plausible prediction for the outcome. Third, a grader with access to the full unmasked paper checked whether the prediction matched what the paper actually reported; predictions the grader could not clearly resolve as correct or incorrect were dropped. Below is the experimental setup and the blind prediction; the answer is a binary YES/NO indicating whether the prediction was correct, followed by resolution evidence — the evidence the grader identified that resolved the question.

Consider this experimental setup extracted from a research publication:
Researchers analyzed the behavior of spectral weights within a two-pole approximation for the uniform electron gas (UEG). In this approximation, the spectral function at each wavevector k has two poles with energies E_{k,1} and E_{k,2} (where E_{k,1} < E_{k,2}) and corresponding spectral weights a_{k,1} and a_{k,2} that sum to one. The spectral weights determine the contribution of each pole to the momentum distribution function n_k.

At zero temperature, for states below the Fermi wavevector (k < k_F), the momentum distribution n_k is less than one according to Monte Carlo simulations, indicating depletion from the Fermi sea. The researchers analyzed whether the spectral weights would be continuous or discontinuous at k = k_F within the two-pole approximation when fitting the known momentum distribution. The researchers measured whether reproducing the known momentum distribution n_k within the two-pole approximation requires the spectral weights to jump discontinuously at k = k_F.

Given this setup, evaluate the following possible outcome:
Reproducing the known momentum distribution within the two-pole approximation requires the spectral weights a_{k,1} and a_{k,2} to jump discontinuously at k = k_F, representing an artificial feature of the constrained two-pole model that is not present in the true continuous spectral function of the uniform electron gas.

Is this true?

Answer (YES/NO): YES